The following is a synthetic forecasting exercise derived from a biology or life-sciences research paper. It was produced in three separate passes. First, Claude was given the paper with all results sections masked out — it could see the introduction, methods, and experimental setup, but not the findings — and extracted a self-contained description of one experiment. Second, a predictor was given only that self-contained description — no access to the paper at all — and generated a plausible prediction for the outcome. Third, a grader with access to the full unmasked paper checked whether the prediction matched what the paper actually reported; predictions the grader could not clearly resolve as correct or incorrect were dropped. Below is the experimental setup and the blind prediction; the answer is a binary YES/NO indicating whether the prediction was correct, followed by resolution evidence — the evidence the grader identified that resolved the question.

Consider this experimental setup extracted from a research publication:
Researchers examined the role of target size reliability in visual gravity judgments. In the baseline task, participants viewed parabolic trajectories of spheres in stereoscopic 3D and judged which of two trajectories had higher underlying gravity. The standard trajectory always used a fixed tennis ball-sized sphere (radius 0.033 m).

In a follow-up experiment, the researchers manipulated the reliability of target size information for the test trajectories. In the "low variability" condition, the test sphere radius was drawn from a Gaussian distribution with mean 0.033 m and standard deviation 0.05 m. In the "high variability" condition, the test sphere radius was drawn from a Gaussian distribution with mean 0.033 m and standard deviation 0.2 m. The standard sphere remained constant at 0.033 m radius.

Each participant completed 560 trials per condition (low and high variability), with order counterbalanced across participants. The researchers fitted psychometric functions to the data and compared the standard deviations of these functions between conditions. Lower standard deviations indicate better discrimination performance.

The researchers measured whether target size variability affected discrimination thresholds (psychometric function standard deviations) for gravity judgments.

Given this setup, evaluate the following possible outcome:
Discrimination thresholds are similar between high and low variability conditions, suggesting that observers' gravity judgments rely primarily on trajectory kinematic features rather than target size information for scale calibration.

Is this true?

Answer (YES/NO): NO